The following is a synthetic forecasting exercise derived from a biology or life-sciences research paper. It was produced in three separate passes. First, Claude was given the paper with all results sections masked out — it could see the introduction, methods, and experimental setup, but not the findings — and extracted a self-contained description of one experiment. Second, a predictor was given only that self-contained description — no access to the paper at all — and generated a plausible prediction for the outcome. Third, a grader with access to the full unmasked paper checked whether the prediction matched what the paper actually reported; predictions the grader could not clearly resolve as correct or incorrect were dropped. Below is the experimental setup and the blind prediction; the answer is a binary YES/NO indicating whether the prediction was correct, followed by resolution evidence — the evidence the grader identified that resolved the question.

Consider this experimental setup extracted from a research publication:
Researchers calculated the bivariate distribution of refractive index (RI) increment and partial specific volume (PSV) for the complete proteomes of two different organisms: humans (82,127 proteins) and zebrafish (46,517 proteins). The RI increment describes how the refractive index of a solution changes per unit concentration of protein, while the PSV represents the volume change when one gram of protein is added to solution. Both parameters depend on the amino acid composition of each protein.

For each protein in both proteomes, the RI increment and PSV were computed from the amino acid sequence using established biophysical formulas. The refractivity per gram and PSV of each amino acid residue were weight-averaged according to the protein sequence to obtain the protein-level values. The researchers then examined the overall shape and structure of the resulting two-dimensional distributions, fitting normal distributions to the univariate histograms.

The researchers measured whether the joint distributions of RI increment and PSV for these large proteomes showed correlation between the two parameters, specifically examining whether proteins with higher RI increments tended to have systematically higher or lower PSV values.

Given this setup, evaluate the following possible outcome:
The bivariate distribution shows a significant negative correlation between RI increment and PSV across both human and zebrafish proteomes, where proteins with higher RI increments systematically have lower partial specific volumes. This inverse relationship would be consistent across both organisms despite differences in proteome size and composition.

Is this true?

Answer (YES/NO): NO